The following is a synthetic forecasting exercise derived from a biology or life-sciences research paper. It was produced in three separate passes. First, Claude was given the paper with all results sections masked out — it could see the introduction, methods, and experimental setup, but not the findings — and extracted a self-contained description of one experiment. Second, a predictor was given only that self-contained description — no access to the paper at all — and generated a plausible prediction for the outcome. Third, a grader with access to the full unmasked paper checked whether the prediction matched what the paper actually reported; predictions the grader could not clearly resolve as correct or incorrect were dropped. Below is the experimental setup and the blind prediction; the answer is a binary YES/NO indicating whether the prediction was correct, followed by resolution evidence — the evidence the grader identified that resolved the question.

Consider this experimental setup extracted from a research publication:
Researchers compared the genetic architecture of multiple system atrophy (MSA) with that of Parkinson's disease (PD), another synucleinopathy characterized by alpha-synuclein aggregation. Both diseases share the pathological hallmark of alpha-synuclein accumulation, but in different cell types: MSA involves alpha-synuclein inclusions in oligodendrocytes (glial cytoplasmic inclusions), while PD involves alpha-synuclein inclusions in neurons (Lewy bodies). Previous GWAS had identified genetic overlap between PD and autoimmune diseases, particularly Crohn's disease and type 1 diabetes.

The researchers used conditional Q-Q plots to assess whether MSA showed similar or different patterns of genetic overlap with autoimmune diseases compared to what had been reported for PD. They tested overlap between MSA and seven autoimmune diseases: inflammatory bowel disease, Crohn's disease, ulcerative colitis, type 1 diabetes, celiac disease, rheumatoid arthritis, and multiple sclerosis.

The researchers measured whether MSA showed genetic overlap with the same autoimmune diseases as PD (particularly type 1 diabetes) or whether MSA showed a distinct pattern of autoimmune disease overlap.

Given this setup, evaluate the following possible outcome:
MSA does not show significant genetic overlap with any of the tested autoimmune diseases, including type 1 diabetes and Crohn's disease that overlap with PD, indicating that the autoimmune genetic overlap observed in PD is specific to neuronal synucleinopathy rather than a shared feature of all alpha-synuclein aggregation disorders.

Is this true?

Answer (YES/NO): NO